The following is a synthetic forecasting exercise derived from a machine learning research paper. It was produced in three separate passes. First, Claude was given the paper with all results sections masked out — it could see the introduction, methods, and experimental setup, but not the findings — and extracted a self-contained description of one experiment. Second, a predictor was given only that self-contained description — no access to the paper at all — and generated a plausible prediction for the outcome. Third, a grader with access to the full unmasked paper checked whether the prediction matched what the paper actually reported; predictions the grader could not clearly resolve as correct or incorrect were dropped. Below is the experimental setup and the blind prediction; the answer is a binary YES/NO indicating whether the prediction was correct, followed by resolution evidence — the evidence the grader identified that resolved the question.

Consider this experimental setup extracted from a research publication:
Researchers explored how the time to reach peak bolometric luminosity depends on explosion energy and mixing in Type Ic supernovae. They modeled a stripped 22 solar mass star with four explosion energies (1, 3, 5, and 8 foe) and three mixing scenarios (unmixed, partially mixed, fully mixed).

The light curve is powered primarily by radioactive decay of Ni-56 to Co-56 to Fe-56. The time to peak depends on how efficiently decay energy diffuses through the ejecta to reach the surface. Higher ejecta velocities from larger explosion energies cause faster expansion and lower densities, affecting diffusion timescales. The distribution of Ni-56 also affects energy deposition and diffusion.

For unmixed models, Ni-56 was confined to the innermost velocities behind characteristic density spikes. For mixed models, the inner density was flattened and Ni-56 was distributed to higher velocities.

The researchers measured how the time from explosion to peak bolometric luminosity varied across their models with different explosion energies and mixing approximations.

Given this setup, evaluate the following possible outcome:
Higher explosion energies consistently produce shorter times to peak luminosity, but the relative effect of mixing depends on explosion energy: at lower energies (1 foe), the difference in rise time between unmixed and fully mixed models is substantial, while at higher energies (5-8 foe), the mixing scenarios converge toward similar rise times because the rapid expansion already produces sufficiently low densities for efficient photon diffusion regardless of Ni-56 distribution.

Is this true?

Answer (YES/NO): NO